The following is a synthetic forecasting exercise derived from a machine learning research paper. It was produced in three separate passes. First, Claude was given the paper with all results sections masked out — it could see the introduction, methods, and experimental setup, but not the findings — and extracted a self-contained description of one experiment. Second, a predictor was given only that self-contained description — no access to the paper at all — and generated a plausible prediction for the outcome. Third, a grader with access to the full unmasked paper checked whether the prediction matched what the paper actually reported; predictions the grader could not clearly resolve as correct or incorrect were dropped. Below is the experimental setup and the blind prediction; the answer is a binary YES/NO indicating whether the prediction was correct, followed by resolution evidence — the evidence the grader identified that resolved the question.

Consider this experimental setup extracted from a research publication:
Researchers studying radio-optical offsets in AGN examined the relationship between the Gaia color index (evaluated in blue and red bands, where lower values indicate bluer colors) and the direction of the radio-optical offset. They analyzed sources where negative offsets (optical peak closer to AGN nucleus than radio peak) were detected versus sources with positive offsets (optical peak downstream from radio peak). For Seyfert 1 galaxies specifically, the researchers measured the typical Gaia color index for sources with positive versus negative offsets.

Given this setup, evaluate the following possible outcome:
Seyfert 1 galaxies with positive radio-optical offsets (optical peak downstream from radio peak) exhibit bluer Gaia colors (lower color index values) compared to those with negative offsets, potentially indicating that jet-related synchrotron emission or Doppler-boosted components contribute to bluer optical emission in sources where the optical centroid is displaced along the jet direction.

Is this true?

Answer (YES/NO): NO